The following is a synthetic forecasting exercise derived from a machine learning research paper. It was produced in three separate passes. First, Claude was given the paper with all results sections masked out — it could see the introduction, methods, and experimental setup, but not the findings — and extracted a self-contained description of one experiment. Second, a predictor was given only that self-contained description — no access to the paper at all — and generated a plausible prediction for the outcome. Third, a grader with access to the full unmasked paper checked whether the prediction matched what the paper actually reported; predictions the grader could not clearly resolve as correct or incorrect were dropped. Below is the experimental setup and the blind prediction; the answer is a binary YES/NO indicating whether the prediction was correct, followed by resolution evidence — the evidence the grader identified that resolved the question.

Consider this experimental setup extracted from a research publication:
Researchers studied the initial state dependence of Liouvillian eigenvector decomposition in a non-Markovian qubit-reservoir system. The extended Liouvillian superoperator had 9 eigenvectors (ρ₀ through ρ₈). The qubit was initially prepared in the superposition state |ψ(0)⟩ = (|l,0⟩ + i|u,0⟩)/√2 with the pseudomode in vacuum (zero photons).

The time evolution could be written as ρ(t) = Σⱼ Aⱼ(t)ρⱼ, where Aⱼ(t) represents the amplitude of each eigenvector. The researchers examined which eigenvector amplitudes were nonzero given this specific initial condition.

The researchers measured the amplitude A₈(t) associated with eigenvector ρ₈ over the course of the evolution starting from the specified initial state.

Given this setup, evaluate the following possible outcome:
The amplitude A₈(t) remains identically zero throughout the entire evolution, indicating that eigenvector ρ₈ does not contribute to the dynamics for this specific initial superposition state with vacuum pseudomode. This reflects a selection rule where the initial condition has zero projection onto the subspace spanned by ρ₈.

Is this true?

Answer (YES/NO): YES